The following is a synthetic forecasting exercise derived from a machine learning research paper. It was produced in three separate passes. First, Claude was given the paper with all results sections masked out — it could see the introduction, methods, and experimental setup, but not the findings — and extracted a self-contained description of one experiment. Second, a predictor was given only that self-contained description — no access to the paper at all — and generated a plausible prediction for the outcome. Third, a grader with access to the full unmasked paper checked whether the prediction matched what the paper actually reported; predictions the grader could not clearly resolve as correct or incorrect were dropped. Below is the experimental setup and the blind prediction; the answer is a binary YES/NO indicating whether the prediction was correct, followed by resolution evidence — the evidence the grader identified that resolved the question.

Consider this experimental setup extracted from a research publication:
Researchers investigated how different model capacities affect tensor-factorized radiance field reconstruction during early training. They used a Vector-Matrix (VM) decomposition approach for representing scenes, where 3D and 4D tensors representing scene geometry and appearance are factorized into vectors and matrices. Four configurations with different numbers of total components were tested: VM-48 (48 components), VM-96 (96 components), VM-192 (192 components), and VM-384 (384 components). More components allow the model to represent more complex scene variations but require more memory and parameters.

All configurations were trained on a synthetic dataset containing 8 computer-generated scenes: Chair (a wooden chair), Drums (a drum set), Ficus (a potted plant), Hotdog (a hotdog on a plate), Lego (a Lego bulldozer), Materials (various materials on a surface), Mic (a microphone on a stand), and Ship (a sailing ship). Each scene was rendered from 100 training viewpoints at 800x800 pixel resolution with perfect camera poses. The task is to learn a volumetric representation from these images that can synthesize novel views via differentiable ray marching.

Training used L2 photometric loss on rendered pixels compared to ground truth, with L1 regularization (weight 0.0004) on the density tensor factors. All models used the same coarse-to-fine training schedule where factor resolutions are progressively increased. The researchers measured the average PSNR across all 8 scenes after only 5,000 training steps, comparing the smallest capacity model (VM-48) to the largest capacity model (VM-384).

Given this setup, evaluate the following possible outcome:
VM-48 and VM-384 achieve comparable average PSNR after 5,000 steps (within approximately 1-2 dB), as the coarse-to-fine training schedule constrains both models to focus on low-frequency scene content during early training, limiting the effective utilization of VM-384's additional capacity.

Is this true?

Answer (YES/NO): YES